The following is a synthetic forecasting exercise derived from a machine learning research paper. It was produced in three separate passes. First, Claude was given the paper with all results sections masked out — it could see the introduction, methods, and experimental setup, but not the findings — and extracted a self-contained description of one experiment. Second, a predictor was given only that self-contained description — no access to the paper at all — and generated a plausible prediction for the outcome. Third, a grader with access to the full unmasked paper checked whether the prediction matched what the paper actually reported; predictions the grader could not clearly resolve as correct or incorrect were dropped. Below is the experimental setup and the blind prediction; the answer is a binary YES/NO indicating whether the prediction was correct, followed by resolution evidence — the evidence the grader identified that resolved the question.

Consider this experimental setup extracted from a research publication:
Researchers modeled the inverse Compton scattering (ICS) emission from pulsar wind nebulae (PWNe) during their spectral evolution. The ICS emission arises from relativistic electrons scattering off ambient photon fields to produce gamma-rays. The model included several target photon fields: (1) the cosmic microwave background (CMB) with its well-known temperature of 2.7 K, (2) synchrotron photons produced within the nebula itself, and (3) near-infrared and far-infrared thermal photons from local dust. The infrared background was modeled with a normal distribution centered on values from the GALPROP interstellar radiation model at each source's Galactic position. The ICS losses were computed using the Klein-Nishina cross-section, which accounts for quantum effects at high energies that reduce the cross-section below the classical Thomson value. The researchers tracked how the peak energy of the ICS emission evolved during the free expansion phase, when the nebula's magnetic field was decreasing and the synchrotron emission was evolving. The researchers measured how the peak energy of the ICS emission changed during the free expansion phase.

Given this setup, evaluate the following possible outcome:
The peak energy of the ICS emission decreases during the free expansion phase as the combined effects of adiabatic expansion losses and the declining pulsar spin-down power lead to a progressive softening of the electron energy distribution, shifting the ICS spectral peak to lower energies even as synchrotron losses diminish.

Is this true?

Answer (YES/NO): NO